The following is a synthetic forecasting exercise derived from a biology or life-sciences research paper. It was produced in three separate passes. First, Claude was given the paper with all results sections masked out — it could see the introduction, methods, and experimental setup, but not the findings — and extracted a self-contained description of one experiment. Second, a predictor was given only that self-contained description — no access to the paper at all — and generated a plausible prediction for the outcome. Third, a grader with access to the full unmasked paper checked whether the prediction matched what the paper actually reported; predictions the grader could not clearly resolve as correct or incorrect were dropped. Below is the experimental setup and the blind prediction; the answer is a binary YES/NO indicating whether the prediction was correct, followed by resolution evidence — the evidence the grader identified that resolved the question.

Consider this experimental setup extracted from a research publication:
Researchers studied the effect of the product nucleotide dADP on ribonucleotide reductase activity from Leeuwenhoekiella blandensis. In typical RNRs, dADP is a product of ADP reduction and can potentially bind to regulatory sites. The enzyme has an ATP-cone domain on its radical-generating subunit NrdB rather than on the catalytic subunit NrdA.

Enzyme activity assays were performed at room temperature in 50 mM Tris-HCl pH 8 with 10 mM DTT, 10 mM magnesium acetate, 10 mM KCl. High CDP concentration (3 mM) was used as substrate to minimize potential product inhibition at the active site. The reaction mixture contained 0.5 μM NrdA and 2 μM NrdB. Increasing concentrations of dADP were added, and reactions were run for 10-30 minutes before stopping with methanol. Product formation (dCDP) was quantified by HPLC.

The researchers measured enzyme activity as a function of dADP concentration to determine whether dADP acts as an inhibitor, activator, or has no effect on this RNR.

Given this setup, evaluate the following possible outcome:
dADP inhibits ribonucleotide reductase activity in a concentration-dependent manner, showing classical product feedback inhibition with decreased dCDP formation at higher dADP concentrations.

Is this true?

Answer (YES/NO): NO